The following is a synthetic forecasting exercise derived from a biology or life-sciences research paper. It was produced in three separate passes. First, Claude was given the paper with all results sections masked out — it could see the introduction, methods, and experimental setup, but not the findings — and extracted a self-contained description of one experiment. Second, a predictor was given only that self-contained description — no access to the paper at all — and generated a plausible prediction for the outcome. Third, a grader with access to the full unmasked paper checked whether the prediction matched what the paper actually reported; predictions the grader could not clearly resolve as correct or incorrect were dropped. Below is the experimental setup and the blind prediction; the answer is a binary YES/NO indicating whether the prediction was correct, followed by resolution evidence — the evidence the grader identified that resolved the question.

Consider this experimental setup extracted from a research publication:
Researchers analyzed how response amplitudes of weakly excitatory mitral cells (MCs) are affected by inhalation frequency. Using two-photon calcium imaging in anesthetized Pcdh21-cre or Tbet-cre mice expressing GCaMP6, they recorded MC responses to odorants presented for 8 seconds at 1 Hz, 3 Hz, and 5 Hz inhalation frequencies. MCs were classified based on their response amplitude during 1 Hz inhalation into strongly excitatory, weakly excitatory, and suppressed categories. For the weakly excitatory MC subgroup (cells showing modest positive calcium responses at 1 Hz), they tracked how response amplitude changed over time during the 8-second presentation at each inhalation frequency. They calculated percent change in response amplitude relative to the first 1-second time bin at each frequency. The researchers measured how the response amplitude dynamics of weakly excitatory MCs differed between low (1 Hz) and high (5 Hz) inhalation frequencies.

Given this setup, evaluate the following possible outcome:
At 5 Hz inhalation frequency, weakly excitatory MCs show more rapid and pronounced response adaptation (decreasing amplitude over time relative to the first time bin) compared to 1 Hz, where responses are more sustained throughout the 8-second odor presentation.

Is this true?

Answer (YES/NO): NO